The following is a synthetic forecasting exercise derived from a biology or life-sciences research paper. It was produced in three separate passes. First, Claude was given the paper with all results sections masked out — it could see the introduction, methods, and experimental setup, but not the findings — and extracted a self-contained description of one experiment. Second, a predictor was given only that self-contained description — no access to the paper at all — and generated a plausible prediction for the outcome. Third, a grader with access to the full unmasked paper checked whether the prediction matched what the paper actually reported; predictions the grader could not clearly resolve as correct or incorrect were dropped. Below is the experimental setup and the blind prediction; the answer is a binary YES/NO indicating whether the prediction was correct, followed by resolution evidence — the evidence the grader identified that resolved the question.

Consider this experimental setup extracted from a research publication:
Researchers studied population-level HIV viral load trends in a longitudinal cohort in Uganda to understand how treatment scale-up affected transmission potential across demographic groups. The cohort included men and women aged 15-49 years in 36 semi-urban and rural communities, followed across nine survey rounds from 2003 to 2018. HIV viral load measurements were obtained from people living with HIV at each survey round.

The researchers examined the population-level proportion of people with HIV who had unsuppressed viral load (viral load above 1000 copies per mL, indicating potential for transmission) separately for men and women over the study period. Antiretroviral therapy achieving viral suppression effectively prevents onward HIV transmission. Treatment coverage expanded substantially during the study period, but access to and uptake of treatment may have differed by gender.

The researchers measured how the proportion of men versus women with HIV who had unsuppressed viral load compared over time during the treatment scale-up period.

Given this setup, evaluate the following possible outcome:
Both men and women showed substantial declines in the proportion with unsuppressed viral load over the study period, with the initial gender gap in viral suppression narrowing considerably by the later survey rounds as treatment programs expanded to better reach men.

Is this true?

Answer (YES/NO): NO